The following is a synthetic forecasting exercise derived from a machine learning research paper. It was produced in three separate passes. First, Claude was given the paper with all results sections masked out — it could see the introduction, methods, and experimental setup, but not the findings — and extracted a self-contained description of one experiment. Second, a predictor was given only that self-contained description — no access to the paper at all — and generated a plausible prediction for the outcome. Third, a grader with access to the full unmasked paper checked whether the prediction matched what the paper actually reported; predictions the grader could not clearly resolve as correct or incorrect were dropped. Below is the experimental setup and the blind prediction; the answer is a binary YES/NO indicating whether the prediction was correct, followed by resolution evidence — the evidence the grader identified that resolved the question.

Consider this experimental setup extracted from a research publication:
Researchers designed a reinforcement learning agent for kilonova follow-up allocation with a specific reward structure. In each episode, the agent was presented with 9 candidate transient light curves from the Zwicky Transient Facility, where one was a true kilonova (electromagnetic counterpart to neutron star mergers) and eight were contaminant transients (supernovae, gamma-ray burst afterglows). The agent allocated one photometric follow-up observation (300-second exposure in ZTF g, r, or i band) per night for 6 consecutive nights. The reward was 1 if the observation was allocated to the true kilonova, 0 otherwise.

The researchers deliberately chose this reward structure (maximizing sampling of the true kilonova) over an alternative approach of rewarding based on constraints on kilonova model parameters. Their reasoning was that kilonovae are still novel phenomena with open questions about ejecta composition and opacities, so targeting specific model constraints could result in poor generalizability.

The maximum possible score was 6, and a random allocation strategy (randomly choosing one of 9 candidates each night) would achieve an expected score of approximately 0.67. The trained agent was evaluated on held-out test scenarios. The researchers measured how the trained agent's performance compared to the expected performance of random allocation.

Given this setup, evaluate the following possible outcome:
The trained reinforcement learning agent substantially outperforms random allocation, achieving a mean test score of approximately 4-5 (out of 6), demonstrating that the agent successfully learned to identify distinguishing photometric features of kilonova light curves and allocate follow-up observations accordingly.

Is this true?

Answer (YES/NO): NO